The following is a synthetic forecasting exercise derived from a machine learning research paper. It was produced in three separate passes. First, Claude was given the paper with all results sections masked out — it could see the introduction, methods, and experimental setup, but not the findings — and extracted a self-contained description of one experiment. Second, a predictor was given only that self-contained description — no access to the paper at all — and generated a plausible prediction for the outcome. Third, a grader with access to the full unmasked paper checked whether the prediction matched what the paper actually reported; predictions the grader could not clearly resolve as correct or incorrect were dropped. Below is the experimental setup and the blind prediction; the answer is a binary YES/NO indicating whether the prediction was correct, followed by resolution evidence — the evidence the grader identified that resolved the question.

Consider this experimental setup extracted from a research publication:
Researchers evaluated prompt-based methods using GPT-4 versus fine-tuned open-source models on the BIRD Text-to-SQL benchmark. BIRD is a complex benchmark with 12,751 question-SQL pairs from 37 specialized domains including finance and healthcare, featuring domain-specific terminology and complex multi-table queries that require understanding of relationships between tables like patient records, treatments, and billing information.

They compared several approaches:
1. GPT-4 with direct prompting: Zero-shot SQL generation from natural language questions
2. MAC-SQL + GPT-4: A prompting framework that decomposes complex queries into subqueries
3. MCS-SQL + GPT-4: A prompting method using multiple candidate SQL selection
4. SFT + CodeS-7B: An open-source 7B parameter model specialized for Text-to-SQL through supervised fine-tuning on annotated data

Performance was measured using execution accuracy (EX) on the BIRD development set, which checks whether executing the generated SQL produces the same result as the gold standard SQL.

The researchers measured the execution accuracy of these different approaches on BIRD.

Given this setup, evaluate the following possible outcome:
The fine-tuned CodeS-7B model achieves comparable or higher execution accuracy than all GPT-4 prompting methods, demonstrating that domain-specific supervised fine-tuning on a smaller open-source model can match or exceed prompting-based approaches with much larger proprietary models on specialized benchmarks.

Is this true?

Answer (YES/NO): NO